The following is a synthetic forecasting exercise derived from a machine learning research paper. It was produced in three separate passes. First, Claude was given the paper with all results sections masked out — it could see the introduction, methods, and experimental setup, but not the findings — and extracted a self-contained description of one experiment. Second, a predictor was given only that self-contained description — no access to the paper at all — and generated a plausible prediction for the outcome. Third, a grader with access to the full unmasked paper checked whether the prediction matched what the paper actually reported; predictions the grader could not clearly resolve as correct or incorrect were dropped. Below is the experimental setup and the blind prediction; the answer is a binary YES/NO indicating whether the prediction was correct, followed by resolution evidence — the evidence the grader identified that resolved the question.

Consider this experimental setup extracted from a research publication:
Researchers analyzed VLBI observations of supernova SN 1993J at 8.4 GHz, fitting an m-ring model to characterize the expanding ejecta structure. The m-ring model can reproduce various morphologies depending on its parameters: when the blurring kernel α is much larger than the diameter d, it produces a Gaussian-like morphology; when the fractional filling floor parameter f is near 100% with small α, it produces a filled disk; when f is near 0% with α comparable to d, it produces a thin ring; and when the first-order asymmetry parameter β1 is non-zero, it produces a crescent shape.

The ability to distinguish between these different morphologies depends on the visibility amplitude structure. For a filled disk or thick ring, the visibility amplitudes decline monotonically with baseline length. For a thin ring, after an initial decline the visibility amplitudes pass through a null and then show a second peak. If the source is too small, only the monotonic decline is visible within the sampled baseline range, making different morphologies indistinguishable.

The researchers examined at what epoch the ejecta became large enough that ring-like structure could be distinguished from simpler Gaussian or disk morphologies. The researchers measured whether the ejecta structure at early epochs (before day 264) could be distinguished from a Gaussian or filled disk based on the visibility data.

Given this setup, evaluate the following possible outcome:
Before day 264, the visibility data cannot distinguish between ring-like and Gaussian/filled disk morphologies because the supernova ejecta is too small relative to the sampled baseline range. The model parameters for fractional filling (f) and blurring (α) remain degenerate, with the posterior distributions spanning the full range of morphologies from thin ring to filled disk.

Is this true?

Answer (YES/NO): YES